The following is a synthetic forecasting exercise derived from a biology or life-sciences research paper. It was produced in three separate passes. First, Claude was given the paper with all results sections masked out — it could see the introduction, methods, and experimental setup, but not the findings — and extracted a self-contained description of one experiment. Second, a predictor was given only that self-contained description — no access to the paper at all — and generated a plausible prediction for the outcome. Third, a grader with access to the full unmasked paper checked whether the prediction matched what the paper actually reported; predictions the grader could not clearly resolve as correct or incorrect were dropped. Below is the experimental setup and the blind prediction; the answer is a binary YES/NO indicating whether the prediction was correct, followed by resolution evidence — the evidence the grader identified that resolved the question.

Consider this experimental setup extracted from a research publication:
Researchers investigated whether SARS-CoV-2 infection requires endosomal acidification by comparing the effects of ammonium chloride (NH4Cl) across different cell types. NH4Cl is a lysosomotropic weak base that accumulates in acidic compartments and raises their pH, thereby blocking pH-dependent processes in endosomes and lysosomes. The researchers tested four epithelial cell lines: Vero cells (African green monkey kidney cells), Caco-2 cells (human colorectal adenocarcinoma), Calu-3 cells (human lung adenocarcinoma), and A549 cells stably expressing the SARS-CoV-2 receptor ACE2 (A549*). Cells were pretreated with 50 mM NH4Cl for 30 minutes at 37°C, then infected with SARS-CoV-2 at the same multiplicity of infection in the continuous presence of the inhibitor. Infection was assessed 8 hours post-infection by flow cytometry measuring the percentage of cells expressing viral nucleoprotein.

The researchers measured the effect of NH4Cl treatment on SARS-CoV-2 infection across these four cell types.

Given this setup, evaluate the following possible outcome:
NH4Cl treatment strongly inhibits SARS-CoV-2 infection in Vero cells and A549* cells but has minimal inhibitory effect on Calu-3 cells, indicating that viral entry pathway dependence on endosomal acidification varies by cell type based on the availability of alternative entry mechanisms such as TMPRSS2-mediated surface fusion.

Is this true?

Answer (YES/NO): YES